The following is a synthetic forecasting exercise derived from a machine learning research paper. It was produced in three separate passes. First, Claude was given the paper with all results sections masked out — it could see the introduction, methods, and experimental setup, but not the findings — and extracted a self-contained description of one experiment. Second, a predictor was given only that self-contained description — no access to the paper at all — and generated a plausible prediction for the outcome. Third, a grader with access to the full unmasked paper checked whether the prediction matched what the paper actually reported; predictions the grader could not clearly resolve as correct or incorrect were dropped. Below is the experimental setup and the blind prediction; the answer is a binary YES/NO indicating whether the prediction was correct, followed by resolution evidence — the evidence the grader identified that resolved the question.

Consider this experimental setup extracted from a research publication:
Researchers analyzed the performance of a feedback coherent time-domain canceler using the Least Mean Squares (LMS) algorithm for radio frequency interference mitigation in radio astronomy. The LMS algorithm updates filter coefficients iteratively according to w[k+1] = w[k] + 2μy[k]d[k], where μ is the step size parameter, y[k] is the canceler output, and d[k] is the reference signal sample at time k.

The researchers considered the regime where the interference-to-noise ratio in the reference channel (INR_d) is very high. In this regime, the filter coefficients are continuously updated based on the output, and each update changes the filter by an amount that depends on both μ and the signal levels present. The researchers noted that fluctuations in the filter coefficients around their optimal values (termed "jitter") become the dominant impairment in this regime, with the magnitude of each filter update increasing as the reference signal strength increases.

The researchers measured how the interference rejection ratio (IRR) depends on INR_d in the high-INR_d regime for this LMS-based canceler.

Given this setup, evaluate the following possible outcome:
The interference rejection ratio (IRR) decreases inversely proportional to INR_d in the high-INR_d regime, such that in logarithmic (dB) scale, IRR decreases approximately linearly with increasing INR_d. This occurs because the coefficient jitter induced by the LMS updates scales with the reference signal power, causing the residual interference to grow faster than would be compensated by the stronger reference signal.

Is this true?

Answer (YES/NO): YES